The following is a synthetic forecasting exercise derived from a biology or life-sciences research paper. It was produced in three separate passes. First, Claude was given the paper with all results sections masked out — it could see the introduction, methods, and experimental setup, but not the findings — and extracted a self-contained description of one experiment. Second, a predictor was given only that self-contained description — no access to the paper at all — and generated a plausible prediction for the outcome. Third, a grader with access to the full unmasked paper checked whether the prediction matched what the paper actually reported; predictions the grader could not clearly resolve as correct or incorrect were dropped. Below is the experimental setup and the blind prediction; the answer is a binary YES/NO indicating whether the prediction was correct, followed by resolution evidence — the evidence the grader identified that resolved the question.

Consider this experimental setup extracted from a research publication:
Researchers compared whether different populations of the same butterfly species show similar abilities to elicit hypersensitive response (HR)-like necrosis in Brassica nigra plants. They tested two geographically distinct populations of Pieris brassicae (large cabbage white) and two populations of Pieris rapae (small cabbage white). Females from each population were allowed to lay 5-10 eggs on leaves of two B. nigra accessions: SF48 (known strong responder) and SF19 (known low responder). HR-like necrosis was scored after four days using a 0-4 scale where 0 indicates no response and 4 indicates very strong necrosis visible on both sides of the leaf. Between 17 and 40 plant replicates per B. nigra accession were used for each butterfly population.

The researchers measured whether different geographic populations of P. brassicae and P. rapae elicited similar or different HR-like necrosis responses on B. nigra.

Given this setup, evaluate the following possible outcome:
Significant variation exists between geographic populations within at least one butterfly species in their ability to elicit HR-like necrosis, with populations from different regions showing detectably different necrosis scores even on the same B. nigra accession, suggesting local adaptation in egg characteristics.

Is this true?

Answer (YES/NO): NO